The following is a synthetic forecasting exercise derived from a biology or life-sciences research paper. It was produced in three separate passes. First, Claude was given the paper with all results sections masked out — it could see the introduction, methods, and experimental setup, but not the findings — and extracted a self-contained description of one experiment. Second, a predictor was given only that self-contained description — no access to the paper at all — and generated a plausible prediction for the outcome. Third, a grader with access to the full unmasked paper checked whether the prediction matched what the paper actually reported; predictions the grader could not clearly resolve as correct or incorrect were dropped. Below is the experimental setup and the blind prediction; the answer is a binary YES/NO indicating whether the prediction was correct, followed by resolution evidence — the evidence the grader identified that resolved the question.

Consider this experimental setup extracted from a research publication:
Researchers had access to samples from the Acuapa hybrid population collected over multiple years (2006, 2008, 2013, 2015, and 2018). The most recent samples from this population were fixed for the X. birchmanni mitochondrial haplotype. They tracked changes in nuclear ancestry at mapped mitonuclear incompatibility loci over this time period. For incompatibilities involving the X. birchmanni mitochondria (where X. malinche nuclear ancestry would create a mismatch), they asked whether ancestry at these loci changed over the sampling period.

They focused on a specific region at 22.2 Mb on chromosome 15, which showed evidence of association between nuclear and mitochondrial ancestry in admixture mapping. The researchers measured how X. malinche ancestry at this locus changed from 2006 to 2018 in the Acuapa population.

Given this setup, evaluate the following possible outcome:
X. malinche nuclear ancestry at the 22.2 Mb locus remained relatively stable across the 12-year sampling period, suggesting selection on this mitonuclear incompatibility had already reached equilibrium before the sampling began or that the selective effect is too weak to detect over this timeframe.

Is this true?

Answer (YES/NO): NO